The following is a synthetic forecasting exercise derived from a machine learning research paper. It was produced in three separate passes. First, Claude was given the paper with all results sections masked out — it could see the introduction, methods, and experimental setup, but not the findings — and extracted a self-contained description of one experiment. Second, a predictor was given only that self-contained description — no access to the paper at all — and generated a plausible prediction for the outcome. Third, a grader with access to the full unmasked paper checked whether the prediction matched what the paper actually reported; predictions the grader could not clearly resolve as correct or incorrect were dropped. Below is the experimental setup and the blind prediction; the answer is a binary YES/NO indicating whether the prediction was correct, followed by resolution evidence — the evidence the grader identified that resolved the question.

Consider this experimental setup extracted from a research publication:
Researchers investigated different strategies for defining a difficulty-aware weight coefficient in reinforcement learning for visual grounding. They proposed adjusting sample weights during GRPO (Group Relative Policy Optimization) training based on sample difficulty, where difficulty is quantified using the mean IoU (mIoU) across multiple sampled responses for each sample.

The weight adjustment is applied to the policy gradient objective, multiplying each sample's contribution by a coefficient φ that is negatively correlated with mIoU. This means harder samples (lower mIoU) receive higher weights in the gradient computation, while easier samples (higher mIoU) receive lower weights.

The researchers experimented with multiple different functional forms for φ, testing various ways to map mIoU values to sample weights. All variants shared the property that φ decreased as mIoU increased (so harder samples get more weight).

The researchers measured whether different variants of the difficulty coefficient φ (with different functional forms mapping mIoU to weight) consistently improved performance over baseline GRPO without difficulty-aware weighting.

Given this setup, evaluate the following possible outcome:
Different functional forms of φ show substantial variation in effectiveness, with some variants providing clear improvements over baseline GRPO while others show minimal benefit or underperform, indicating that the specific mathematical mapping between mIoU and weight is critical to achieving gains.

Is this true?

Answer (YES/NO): NO